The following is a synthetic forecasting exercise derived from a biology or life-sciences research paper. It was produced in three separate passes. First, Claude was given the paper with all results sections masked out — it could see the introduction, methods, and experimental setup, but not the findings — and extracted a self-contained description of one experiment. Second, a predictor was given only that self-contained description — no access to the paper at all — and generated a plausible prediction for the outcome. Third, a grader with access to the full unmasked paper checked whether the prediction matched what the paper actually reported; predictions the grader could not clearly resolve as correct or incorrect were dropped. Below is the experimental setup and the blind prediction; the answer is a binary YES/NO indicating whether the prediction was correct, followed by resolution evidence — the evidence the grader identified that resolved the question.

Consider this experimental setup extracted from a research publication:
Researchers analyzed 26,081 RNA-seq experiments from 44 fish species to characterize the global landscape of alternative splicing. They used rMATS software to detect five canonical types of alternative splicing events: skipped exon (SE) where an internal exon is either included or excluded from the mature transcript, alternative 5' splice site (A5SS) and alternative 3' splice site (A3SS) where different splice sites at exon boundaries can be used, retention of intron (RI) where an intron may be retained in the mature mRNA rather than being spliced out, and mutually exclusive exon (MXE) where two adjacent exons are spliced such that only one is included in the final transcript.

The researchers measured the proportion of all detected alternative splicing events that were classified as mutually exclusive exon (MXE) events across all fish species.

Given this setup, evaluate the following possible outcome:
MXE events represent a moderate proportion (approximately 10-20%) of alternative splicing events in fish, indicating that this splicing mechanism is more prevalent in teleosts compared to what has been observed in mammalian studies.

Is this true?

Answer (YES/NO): NO